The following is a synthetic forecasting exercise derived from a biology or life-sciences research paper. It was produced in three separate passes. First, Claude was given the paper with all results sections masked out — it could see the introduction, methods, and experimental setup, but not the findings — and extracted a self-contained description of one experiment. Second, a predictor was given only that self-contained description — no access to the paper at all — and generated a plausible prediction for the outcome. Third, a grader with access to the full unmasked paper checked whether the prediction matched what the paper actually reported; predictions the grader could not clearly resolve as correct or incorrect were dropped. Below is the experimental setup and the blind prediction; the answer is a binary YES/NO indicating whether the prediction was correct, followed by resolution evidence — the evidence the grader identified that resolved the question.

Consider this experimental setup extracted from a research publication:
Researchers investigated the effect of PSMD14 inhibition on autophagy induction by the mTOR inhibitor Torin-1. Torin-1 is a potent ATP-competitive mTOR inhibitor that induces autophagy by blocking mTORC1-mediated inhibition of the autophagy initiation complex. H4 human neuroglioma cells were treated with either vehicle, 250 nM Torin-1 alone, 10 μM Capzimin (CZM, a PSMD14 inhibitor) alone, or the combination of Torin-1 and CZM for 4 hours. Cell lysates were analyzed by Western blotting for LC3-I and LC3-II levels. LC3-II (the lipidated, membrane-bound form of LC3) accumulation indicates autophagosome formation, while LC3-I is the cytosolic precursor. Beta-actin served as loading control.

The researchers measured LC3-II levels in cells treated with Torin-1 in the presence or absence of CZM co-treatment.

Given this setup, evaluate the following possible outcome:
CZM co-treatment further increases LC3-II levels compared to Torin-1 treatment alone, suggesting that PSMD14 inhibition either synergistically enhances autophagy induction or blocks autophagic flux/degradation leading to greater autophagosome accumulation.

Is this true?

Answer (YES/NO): NO